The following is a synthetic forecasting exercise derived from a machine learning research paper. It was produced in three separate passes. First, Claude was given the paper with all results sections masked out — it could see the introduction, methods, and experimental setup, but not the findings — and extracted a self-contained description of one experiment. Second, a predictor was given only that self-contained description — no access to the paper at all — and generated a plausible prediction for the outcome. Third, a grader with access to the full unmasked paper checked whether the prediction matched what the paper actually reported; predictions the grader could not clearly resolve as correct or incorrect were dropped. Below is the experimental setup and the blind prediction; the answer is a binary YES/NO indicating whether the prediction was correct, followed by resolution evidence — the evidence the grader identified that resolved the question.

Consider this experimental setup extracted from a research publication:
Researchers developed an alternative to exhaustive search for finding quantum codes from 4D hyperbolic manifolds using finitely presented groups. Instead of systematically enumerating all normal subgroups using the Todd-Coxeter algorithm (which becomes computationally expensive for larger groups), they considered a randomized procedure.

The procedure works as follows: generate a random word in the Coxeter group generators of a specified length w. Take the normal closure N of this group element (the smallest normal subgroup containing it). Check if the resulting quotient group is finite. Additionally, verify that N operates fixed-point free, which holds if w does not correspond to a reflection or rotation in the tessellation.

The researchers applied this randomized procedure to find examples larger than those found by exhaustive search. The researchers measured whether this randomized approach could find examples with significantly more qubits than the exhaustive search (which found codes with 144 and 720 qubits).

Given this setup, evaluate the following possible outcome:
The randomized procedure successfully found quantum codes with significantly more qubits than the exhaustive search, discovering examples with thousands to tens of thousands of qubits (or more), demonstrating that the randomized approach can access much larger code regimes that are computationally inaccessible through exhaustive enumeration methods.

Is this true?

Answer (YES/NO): YES